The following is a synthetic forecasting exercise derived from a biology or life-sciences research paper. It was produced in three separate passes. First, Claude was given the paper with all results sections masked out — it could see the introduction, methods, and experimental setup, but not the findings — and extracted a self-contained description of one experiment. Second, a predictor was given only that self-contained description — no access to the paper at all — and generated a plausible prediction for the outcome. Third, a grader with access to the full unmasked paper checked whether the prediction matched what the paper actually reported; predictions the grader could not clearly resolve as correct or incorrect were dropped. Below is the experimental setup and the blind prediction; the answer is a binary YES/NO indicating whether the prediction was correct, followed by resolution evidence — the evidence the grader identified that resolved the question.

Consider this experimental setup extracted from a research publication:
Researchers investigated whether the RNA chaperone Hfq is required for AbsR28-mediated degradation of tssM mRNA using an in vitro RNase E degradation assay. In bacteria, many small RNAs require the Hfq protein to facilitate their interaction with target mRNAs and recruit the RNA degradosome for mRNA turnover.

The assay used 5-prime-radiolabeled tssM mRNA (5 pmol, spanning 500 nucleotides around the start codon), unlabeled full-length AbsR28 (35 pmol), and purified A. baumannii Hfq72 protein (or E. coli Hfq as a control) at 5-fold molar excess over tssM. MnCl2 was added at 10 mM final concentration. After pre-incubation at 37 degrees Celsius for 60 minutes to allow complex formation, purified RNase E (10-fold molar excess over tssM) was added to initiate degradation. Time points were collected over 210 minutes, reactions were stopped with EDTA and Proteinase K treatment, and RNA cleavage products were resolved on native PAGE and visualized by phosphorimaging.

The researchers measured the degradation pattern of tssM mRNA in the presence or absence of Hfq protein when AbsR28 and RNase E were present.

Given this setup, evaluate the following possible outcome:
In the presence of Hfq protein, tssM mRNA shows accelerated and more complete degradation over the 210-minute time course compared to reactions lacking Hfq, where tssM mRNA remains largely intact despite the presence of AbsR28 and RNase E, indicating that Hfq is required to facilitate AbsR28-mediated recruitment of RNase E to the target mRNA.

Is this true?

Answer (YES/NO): NO